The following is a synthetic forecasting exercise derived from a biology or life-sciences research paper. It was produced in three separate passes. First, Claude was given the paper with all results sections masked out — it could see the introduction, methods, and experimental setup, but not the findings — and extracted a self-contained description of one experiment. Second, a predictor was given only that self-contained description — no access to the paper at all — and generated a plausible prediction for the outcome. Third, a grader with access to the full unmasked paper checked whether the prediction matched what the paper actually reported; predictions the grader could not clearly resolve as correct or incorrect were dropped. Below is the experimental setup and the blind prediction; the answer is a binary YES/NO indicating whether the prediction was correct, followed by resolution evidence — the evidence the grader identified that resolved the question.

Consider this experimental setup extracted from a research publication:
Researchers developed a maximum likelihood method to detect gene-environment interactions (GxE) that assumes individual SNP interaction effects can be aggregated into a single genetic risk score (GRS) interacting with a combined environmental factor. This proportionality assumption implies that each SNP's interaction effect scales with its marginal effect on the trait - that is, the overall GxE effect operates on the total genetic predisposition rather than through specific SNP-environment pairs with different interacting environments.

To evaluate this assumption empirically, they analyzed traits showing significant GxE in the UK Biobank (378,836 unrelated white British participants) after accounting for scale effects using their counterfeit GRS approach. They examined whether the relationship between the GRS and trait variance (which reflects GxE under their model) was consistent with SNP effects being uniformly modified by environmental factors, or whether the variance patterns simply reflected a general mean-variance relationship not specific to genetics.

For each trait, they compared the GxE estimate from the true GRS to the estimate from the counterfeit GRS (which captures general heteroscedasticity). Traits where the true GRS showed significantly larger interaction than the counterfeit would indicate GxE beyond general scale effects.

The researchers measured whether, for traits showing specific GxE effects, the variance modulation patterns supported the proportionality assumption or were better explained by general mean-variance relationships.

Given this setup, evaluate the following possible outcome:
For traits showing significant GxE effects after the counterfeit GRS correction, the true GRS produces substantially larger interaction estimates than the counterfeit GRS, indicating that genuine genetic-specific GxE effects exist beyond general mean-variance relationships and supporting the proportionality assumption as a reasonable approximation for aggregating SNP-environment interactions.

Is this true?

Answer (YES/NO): YES